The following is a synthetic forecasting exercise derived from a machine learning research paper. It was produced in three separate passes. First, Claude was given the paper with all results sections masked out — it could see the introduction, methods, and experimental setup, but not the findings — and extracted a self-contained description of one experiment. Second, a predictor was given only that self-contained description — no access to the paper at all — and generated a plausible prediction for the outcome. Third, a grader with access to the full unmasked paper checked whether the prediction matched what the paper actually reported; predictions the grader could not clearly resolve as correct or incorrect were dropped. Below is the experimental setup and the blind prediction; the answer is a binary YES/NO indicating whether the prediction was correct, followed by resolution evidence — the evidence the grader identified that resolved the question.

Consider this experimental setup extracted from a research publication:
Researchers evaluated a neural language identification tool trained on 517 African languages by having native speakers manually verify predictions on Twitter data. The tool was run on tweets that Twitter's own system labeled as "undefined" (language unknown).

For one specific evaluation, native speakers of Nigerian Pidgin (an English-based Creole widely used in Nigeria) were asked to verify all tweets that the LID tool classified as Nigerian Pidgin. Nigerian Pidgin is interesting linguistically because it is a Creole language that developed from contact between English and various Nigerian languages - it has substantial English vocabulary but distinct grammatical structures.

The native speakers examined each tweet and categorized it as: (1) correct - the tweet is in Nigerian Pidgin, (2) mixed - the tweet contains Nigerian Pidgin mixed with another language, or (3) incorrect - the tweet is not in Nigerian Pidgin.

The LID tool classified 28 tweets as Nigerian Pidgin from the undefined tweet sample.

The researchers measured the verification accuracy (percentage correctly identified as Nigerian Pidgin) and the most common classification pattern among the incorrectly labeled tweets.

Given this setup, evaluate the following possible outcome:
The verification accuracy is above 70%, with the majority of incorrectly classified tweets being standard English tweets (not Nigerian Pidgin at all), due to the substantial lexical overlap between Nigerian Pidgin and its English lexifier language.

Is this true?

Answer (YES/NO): NO